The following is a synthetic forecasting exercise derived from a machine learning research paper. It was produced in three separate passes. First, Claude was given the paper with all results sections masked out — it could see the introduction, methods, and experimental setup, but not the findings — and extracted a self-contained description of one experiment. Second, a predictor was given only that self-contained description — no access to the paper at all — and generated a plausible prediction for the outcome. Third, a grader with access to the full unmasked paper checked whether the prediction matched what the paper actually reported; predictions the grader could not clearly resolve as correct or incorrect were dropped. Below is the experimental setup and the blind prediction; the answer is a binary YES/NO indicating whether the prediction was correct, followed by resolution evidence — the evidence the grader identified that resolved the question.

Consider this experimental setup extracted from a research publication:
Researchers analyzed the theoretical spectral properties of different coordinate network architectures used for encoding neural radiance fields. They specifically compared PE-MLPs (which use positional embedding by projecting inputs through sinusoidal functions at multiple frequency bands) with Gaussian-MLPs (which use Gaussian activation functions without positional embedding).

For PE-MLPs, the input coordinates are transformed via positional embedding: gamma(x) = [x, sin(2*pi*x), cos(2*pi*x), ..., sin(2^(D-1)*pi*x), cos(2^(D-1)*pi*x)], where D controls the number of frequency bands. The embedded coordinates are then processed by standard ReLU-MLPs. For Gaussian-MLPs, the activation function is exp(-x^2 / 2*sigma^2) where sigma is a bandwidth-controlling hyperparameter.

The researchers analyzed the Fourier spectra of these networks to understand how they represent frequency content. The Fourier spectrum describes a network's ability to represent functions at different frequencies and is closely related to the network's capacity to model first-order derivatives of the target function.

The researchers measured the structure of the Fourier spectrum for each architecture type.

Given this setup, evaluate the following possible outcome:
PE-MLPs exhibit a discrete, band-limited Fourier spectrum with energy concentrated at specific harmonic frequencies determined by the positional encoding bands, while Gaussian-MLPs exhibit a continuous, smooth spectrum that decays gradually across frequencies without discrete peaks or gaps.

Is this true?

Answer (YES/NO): YES